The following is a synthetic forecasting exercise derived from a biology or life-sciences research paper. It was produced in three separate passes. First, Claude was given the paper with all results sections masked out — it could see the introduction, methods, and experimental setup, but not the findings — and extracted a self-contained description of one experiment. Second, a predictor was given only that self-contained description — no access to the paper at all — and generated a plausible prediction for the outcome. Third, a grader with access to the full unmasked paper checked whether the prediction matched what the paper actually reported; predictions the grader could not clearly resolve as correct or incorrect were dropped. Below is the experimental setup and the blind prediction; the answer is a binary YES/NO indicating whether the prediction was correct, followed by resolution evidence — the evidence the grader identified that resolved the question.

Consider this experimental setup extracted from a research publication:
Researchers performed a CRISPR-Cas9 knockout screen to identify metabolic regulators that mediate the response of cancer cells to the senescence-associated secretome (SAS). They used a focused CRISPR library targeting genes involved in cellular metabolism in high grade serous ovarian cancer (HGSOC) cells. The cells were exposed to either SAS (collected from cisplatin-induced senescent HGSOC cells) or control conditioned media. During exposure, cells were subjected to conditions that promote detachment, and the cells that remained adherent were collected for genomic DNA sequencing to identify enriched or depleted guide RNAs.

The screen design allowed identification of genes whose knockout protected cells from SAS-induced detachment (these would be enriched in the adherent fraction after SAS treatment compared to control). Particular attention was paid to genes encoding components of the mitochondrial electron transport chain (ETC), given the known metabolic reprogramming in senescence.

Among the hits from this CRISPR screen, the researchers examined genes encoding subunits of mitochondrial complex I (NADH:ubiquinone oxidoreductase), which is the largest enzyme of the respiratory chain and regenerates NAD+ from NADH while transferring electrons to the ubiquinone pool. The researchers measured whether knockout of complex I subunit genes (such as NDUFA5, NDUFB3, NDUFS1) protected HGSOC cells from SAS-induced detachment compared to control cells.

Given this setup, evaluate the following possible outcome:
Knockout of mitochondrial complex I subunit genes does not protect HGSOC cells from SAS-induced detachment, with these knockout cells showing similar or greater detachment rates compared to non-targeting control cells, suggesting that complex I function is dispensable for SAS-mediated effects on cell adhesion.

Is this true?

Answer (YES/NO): NO